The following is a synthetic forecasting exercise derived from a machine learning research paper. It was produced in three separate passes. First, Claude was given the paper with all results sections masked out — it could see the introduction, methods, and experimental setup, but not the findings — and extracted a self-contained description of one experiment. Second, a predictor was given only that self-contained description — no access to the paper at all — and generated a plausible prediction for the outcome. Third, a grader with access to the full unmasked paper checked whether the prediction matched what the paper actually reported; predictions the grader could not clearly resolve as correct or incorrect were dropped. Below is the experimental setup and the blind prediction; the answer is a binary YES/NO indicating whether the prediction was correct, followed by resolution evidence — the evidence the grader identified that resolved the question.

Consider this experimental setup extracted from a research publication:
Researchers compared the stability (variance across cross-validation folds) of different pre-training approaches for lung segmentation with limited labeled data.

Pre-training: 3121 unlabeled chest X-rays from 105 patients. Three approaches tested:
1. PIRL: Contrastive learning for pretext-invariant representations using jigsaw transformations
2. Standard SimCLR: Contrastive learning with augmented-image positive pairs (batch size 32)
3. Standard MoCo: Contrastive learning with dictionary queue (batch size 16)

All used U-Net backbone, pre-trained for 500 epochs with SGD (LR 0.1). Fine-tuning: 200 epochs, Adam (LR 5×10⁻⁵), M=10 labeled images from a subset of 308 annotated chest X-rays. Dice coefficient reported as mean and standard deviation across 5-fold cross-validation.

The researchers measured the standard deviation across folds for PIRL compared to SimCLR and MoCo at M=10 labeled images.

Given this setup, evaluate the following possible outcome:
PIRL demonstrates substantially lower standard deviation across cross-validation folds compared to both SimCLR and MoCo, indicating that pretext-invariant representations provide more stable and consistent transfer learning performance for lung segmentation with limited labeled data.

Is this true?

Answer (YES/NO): NO